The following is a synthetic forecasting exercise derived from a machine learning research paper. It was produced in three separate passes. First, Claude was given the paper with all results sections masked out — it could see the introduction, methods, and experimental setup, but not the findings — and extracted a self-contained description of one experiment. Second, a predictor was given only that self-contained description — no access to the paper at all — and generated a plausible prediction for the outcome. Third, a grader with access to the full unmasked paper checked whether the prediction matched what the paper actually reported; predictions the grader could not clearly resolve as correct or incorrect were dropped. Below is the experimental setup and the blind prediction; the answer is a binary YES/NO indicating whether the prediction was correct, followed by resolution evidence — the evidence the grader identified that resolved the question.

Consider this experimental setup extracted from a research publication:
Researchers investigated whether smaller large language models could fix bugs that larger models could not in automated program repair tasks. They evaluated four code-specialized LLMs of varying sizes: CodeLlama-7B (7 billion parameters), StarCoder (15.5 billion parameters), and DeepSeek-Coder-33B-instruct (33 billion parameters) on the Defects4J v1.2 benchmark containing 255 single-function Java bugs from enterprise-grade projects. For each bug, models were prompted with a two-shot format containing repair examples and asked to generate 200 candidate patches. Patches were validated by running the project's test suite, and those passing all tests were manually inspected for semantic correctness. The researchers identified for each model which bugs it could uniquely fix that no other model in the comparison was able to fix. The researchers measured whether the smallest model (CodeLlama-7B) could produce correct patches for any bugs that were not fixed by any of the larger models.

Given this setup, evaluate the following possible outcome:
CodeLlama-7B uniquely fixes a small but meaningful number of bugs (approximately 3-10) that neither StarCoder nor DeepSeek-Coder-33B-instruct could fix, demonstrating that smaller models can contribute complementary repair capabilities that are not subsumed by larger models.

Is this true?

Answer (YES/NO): YES